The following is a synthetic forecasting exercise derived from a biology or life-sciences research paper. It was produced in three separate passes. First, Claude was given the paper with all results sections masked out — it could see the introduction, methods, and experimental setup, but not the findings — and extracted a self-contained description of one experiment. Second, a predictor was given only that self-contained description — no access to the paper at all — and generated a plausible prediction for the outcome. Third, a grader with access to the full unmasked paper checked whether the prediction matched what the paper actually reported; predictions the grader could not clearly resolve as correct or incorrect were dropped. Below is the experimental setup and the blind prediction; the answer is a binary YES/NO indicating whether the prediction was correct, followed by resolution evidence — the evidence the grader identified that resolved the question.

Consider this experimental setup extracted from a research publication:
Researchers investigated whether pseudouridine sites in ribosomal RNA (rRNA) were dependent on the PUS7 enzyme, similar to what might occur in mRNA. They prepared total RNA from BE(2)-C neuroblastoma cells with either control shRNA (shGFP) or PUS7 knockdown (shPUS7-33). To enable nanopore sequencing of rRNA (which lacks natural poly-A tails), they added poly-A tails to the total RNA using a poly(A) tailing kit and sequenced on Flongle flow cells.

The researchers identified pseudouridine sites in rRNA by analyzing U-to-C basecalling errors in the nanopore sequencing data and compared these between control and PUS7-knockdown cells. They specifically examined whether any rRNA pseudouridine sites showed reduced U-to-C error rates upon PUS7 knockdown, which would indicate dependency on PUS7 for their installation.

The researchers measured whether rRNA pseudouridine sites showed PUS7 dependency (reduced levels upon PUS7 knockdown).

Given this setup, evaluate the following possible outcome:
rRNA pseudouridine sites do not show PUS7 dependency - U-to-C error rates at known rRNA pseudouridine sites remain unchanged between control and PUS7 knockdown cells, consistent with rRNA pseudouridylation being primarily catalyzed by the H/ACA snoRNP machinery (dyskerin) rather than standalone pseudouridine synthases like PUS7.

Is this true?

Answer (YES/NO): NO